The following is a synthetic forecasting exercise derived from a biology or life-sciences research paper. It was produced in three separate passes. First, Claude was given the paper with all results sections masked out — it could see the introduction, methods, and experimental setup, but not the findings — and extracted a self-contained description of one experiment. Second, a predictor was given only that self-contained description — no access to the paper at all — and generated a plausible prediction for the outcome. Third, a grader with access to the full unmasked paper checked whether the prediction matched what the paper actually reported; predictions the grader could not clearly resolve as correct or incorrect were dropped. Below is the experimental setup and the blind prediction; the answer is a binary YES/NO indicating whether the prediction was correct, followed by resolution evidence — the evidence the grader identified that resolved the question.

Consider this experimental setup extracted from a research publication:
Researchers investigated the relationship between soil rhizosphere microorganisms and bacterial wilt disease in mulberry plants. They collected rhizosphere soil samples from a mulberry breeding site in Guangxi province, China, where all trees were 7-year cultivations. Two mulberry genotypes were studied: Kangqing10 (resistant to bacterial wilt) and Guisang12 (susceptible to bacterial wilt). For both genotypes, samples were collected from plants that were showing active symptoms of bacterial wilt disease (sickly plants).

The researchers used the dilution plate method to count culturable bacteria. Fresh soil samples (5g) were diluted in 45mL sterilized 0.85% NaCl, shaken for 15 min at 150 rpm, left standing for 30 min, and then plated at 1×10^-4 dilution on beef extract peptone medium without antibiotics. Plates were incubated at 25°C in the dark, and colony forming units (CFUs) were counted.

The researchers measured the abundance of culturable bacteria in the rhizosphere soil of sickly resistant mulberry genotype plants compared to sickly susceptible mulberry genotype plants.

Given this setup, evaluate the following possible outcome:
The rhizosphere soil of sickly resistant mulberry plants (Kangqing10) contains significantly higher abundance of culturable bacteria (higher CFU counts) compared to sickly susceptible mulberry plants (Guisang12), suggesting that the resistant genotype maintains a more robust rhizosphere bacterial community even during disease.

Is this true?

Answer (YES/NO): NO